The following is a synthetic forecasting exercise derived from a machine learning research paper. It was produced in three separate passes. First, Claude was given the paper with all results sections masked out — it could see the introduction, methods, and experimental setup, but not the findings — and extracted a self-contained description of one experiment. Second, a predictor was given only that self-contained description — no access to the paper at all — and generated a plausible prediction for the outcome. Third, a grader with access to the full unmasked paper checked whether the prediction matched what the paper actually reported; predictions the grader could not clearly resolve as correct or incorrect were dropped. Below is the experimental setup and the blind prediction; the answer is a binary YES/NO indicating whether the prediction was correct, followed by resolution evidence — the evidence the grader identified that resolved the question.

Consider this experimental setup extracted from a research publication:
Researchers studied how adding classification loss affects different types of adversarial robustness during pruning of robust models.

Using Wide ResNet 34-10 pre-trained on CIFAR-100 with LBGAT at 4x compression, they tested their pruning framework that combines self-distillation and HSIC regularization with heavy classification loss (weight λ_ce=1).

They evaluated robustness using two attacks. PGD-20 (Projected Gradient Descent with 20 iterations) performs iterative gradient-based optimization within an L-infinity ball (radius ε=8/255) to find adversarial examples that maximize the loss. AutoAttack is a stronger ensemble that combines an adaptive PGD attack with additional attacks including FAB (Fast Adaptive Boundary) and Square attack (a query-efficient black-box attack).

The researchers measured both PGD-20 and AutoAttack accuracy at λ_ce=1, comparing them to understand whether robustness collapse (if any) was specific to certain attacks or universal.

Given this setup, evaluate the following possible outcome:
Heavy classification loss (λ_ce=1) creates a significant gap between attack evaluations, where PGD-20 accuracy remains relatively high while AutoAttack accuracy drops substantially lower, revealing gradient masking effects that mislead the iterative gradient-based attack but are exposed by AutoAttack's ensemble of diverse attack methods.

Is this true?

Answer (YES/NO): NO